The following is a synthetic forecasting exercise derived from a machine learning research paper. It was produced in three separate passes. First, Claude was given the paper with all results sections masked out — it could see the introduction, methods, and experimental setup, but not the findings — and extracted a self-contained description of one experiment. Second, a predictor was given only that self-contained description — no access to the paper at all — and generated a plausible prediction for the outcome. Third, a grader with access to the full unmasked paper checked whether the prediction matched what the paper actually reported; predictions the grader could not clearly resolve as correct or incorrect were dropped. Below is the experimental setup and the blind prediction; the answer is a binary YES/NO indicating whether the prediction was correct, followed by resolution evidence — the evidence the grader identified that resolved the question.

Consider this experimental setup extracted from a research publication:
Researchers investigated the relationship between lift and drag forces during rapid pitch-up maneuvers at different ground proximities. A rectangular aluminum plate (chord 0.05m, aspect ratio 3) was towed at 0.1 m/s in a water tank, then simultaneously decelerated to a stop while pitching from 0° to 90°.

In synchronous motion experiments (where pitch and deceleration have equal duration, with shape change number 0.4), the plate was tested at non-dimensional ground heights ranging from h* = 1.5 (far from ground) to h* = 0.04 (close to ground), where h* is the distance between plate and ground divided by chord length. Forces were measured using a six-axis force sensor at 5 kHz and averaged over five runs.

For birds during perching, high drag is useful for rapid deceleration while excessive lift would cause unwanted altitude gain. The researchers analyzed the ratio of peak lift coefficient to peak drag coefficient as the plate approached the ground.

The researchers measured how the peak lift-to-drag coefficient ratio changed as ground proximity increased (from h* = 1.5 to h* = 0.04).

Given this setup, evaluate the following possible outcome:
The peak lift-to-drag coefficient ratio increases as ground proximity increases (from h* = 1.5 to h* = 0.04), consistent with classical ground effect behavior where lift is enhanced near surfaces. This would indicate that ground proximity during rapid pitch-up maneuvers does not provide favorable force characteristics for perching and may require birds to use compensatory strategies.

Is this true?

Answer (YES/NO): YES